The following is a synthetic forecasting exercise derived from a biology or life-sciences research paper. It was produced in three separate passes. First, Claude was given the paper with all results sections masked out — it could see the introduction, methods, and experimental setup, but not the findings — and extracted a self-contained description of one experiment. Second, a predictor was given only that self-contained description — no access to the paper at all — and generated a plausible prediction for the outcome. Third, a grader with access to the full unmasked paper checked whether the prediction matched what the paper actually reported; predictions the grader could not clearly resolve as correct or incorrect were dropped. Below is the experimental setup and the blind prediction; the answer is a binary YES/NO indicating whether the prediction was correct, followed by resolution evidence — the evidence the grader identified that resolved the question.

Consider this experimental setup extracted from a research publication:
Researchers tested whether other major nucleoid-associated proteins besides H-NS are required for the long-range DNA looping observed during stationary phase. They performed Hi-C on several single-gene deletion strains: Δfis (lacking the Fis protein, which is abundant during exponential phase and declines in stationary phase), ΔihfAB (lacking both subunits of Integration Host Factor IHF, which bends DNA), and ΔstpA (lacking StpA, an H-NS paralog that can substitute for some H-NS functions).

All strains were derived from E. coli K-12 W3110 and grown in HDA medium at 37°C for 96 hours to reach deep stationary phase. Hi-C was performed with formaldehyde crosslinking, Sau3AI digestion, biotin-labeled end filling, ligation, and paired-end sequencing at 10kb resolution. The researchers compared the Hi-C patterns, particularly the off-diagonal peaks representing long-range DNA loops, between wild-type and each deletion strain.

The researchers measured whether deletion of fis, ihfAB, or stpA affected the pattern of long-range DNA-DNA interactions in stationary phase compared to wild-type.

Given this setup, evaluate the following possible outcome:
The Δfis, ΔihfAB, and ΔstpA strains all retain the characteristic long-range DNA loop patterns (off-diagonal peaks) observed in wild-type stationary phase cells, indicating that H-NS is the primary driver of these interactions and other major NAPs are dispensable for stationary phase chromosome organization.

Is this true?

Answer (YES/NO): NO